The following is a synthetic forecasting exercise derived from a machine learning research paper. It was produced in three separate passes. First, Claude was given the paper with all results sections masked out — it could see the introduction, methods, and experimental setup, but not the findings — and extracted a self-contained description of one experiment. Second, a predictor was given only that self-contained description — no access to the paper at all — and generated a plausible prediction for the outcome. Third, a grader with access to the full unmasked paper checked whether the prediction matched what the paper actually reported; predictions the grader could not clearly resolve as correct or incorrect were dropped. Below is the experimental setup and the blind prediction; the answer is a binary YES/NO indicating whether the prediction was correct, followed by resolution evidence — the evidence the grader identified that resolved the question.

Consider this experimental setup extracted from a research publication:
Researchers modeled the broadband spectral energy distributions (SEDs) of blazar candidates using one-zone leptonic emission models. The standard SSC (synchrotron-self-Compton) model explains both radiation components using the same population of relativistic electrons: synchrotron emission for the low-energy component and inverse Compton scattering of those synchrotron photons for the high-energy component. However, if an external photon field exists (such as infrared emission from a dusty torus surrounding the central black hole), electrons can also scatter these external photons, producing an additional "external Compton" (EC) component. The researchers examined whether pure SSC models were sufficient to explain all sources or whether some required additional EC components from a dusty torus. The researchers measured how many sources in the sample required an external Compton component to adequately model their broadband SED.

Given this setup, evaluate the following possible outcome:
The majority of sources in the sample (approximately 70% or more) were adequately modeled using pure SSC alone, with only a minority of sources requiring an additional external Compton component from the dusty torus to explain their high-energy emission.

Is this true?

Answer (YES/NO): YES